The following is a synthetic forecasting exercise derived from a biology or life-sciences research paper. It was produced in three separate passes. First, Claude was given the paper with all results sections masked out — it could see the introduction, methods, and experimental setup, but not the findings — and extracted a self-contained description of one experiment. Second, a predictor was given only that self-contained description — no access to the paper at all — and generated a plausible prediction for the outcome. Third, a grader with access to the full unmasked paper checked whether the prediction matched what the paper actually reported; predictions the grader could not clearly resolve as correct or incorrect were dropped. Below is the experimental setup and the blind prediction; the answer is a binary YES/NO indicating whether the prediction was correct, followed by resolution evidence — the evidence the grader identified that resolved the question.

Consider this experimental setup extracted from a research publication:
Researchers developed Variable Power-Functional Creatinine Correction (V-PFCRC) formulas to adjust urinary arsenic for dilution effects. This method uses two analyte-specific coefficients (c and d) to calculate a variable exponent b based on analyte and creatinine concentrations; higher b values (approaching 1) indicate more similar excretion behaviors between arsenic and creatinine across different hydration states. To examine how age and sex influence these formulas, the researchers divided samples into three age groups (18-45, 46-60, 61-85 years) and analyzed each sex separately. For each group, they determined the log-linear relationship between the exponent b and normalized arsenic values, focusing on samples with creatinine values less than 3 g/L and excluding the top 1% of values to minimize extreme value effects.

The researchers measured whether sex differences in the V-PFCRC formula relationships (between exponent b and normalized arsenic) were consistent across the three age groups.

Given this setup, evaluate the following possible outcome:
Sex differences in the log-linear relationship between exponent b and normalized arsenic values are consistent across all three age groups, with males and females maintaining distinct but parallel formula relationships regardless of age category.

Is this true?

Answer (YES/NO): NO